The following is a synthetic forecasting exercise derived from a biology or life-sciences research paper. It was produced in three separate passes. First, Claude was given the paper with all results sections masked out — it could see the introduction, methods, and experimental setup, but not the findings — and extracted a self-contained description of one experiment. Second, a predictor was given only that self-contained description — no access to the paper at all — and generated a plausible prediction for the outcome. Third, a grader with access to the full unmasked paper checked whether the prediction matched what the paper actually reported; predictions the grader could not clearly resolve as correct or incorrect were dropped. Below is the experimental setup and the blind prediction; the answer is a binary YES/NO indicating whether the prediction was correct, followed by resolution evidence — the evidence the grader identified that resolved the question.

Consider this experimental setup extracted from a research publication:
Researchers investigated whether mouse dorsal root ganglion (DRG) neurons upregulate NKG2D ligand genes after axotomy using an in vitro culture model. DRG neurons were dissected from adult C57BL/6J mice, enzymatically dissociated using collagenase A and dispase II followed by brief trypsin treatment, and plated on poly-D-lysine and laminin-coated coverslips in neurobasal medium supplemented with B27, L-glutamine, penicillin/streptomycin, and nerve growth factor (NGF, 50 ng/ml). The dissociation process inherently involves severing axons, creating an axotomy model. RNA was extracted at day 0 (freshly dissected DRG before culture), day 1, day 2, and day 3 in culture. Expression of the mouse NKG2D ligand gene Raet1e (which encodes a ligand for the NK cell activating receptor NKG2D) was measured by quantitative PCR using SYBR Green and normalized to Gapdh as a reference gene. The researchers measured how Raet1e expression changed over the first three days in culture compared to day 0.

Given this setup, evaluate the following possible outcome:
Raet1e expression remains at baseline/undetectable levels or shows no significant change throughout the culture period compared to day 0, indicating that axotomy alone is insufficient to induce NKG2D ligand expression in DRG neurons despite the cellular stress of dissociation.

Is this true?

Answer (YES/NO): NO